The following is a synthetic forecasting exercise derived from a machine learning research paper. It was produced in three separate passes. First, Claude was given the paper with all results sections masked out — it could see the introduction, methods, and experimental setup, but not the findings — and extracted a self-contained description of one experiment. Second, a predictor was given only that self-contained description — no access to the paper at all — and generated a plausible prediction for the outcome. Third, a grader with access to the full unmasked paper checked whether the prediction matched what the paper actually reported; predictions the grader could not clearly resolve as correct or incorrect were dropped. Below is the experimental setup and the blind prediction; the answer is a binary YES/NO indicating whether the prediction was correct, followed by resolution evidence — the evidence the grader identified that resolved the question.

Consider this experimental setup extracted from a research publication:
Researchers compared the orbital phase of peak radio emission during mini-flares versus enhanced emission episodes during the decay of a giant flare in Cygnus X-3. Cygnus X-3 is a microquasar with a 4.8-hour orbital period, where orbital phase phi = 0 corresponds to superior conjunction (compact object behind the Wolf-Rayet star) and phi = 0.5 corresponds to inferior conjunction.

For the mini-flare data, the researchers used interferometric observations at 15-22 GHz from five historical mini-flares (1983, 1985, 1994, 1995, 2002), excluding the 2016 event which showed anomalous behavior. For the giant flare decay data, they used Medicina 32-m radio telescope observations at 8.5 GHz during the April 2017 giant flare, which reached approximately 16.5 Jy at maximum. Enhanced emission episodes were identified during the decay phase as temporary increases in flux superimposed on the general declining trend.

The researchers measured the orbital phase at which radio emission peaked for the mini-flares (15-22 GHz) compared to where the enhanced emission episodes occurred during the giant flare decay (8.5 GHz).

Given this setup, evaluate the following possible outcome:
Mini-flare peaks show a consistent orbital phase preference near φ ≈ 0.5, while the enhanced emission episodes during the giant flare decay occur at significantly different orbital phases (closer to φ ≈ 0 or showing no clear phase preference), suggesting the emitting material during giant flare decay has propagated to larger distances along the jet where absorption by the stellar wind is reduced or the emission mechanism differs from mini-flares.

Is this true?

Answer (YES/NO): NO